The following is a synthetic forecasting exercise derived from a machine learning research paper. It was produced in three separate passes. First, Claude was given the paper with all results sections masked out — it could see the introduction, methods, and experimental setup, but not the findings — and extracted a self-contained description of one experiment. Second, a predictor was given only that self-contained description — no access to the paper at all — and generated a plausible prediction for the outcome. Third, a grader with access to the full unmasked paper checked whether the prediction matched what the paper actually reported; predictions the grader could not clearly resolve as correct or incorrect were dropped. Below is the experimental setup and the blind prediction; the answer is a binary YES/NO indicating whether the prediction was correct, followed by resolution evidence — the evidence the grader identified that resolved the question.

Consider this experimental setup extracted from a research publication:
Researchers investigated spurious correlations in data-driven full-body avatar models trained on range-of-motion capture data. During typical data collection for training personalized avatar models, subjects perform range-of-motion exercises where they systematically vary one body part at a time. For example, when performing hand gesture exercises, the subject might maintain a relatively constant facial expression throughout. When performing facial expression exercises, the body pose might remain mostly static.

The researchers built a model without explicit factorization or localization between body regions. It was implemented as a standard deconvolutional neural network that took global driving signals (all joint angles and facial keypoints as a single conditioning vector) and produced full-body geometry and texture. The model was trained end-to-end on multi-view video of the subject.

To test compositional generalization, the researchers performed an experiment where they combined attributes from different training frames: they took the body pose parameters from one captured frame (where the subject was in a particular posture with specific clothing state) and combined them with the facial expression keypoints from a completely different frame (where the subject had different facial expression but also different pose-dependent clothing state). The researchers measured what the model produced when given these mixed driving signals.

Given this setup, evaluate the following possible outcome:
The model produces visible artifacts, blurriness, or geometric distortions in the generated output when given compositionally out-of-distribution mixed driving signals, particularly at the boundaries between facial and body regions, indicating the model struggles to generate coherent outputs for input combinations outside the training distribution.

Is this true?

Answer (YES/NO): NO